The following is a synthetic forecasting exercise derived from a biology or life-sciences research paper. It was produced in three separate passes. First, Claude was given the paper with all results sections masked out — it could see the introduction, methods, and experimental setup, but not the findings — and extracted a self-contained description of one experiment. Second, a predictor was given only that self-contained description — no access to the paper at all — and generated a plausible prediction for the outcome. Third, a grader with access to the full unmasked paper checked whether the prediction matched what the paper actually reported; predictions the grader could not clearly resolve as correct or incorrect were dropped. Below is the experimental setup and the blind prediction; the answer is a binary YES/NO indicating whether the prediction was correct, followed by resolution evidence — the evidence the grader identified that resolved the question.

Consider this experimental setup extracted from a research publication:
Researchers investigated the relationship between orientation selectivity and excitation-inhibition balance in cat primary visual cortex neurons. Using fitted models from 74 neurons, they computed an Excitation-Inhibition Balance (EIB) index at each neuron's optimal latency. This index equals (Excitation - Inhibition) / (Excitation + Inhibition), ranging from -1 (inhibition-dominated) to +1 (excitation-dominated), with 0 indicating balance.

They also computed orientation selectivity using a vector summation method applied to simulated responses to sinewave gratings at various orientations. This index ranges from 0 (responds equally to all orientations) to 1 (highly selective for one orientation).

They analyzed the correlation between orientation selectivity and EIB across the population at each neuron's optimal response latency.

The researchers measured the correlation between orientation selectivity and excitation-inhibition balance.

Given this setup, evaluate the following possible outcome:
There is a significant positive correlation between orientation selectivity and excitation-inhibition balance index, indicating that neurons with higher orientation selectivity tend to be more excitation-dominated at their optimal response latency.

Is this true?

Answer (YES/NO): NO